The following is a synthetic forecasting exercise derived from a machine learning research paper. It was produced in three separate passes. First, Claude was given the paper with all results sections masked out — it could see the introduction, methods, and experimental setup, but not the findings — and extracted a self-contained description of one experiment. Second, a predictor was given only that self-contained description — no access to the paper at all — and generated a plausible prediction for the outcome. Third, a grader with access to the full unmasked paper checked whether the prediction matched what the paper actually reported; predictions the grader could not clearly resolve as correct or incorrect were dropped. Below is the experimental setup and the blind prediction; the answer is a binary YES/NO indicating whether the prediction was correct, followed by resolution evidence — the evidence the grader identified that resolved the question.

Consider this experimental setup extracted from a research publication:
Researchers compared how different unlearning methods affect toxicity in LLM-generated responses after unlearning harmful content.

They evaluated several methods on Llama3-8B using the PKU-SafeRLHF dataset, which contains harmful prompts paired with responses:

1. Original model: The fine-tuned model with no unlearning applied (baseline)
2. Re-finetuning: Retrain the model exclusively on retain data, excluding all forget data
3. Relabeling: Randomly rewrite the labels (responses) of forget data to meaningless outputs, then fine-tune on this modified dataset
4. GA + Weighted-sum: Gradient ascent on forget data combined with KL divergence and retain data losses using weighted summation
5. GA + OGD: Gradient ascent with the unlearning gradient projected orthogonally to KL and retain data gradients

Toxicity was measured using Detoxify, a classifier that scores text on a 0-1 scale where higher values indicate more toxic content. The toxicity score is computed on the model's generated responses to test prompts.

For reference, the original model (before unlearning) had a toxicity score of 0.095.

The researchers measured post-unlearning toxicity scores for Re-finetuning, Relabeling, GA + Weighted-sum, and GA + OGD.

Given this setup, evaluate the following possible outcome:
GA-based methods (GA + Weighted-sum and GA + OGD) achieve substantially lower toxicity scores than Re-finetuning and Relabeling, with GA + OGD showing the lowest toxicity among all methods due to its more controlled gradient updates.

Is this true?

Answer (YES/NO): NO